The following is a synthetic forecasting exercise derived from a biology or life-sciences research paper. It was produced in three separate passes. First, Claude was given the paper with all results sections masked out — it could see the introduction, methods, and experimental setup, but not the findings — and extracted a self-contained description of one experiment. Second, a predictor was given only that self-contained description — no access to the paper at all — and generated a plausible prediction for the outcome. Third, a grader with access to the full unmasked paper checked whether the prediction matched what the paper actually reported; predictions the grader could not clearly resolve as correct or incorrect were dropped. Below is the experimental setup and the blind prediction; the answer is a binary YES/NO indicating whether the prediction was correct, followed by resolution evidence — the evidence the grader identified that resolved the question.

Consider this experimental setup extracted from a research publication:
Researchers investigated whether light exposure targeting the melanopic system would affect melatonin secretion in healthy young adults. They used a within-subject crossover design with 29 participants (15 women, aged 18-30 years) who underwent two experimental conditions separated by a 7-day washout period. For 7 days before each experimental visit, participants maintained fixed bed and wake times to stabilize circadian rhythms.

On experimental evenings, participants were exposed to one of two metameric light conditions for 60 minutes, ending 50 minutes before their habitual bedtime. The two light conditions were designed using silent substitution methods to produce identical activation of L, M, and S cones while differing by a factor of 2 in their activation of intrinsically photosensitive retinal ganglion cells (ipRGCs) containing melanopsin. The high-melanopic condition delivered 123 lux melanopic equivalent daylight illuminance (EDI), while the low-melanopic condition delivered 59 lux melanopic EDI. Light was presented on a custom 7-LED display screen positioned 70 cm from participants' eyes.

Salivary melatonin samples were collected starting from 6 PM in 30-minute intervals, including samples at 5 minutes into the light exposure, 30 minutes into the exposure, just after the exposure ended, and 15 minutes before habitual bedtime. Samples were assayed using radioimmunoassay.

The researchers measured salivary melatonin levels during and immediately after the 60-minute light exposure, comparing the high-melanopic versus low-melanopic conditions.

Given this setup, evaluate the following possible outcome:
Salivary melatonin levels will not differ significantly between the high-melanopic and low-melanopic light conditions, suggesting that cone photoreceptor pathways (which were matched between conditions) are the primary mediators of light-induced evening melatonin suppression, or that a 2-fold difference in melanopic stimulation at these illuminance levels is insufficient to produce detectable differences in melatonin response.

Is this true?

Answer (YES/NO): NO